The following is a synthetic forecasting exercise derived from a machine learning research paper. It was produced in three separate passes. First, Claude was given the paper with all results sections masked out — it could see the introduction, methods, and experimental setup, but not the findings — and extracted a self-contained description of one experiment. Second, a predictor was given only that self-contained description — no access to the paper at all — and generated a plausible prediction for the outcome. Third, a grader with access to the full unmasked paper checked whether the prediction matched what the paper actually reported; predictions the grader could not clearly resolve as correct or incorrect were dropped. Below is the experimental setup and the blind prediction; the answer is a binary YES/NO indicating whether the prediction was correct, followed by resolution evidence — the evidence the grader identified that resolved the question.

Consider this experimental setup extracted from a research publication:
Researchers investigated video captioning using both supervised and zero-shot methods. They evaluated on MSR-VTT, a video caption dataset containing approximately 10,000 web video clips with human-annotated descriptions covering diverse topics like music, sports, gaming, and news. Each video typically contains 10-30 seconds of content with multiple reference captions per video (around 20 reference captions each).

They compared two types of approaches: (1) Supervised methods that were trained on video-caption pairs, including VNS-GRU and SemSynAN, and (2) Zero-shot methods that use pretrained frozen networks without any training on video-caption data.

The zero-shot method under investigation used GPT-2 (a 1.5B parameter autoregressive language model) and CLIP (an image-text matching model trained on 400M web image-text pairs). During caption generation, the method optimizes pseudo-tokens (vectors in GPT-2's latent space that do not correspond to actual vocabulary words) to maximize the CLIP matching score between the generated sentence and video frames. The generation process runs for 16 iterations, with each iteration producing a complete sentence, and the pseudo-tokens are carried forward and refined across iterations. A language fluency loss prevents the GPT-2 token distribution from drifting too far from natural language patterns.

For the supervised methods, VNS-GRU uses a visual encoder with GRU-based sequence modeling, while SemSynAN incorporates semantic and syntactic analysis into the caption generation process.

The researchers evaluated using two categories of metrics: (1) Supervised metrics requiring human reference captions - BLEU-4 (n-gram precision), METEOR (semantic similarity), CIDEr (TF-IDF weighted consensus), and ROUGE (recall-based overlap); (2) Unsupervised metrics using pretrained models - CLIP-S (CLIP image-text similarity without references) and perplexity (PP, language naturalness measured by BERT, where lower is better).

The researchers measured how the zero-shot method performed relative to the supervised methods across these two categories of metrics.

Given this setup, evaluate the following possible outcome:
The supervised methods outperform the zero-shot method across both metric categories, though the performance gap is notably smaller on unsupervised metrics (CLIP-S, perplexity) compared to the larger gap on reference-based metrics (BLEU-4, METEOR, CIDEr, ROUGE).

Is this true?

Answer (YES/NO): NO